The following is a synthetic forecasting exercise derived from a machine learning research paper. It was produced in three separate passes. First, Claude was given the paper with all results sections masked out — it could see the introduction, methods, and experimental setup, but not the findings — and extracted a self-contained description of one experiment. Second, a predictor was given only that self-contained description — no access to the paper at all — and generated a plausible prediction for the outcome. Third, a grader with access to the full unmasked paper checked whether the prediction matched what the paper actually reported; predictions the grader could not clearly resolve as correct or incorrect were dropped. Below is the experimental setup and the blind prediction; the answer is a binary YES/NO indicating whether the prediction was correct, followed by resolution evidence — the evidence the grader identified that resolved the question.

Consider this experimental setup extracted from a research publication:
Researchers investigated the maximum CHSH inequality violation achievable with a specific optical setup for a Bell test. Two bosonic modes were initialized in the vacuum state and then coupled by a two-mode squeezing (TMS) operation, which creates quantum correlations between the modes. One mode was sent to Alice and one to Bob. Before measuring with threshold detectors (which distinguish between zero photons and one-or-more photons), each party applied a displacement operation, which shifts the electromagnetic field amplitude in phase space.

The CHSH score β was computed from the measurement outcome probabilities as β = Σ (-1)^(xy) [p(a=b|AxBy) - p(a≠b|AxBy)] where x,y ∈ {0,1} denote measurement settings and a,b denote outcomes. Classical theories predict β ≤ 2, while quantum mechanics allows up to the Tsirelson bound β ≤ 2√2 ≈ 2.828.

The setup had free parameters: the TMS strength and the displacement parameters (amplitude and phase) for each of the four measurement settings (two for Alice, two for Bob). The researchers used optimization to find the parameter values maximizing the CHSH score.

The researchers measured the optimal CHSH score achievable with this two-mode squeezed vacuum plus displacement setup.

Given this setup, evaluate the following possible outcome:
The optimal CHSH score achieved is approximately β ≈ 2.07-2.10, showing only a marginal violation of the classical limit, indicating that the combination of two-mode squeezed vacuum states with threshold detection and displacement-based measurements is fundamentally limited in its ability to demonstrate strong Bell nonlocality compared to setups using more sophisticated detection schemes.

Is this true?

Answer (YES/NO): NO